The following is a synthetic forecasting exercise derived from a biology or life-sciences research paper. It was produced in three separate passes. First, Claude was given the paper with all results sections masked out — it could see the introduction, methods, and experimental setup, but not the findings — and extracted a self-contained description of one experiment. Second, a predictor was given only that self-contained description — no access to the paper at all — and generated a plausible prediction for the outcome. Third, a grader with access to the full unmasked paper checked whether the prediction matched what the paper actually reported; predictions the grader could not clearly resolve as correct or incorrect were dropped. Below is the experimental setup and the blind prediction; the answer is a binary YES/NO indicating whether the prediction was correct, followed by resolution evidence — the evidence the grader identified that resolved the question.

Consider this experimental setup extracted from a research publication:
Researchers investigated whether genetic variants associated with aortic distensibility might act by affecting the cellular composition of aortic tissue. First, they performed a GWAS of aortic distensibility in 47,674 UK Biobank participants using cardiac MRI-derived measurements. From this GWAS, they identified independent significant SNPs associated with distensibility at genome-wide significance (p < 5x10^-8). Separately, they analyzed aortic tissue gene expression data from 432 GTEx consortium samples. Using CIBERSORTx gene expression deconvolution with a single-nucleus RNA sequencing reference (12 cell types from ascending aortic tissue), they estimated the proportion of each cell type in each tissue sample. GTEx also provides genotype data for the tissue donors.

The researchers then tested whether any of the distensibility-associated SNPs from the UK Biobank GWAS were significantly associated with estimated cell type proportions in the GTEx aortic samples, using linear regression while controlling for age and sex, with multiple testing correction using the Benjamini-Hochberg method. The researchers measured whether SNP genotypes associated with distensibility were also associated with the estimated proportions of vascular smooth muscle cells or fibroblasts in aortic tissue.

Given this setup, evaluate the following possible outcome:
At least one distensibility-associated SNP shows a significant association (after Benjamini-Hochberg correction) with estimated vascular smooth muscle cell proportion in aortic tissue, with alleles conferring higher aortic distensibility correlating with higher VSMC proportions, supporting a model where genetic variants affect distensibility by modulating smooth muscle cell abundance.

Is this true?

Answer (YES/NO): NO